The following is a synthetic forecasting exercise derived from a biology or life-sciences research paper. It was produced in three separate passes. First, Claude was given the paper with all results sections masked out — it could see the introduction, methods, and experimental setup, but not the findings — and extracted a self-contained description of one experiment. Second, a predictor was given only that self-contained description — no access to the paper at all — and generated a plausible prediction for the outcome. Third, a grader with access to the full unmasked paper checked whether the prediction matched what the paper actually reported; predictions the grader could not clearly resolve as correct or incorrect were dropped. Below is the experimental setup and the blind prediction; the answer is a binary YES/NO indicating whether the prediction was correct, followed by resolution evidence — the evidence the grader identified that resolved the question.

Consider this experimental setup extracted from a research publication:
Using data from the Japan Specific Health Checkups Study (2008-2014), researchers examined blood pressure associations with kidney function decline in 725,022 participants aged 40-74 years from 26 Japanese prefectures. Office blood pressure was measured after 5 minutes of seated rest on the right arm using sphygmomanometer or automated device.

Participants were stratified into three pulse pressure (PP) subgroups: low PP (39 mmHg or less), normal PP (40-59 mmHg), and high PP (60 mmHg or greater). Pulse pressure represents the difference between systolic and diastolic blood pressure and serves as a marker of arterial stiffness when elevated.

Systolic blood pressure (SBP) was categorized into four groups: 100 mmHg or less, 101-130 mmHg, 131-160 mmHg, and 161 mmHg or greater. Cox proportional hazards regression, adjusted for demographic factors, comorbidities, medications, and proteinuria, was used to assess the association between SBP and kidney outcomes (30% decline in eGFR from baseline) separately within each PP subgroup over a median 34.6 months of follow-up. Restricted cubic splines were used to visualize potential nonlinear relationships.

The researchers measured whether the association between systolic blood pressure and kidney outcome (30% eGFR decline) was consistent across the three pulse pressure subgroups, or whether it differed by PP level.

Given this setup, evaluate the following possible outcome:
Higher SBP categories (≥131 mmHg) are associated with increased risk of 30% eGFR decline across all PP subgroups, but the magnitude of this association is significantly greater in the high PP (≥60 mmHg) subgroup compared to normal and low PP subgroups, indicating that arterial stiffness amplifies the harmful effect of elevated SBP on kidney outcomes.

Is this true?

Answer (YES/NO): NO